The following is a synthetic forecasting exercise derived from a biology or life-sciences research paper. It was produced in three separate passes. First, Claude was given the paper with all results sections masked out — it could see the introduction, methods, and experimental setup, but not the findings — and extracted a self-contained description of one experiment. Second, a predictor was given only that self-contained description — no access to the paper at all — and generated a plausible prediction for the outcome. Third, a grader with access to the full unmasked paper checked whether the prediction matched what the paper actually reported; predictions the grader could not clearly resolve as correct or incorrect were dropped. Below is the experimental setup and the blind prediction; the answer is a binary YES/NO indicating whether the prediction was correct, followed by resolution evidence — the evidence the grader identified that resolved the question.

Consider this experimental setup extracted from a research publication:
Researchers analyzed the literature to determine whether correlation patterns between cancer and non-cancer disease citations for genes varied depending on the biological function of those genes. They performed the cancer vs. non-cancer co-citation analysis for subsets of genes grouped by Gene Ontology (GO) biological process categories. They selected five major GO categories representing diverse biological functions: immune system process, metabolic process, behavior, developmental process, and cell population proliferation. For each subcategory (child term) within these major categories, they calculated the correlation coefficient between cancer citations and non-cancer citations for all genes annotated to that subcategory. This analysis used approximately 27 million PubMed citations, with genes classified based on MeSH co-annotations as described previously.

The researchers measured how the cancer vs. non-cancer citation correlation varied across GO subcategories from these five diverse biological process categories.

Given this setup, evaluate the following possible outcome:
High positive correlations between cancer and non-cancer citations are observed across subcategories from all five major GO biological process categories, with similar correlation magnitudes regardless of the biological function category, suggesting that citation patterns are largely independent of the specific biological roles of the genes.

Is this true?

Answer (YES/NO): YES